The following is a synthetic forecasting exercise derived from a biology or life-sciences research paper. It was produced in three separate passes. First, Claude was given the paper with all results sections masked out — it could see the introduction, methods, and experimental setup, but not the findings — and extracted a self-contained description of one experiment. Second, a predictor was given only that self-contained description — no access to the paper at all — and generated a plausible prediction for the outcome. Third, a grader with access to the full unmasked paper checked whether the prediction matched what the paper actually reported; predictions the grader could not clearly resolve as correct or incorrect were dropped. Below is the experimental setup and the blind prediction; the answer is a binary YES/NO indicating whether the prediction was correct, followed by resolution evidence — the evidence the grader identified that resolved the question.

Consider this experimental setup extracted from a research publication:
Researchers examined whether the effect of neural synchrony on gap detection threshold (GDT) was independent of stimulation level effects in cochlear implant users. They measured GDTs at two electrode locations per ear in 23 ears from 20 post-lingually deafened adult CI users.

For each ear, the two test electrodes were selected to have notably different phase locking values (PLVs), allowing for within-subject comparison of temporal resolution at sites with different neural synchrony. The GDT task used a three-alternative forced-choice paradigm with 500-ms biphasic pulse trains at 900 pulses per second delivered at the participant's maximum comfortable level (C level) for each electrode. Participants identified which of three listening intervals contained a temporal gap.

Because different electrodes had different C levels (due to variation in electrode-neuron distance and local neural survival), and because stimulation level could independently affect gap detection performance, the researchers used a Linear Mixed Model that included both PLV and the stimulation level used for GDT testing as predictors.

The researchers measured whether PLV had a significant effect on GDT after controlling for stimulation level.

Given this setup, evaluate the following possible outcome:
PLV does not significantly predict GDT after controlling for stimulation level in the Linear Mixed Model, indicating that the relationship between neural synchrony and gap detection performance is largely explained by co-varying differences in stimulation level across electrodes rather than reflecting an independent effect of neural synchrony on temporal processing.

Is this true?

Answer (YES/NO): NO